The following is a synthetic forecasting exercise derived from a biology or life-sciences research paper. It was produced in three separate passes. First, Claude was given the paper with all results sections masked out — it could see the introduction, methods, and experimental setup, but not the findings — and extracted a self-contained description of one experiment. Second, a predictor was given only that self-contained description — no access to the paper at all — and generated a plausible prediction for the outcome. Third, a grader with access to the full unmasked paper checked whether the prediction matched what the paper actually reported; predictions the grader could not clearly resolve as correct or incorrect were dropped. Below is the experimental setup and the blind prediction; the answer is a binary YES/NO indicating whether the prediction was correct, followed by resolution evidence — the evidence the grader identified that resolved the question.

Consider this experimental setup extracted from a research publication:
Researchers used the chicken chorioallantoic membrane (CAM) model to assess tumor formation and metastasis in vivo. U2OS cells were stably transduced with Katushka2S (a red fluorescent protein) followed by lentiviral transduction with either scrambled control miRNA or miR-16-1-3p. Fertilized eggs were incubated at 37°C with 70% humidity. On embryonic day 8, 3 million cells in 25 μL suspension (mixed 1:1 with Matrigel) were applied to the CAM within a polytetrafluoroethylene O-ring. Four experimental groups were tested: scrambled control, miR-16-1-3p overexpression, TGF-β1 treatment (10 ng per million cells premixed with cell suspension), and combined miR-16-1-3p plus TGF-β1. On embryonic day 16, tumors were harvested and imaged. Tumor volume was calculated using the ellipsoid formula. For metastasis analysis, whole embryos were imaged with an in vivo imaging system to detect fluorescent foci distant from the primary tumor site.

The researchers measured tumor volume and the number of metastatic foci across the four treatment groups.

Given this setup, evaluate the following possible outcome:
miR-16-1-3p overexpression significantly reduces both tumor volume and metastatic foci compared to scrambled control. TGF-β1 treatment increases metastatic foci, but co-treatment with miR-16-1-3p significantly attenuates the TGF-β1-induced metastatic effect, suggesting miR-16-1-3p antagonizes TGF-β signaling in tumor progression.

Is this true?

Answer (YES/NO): YES